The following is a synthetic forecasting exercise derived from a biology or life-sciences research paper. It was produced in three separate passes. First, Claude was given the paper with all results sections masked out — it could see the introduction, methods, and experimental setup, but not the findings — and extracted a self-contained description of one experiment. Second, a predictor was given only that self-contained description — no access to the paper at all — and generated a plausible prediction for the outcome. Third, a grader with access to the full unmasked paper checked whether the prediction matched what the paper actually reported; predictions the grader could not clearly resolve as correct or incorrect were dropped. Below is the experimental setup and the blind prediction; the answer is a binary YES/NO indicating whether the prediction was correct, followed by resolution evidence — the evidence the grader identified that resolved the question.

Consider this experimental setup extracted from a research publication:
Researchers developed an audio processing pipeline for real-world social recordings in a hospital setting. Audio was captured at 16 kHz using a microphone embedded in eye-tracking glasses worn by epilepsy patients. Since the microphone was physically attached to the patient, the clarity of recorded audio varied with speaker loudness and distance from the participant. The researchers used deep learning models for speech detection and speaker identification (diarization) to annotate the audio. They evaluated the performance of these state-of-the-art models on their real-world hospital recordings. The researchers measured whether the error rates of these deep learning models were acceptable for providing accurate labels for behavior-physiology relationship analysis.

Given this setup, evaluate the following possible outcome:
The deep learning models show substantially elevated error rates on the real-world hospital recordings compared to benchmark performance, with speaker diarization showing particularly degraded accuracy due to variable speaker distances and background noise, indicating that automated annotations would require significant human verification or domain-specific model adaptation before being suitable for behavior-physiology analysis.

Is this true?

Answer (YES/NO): YES